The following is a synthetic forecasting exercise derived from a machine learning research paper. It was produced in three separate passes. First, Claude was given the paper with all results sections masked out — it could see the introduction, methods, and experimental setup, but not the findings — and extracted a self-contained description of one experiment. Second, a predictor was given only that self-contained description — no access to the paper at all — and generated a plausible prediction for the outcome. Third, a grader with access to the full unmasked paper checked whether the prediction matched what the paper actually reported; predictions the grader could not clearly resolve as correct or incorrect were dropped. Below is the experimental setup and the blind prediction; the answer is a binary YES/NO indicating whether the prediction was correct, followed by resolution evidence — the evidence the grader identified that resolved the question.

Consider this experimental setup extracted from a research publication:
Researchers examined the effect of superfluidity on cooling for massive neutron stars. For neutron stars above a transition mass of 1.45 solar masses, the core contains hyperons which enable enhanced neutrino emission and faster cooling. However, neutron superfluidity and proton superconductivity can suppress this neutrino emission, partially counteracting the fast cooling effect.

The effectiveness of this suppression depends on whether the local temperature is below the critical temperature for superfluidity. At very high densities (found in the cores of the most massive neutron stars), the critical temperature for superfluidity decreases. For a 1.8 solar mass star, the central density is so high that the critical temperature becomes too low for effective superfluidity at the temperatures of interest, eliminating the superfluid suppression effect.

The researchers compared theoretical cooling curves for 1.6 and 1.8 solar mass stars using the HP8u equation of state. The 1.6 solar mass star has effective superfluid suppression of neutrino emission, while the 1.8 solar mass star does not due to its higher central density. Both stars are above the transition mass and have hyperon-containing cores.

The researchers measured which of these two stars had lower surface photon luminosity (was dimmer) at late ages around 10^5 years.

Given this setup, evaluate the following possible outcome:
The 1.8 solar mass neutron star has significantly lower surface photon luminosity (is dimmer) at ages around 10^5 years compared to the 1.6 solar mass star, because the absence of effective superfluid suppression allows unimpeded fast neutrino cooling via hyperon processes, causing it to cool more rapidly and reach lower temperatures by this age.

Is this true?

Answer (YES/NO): YES